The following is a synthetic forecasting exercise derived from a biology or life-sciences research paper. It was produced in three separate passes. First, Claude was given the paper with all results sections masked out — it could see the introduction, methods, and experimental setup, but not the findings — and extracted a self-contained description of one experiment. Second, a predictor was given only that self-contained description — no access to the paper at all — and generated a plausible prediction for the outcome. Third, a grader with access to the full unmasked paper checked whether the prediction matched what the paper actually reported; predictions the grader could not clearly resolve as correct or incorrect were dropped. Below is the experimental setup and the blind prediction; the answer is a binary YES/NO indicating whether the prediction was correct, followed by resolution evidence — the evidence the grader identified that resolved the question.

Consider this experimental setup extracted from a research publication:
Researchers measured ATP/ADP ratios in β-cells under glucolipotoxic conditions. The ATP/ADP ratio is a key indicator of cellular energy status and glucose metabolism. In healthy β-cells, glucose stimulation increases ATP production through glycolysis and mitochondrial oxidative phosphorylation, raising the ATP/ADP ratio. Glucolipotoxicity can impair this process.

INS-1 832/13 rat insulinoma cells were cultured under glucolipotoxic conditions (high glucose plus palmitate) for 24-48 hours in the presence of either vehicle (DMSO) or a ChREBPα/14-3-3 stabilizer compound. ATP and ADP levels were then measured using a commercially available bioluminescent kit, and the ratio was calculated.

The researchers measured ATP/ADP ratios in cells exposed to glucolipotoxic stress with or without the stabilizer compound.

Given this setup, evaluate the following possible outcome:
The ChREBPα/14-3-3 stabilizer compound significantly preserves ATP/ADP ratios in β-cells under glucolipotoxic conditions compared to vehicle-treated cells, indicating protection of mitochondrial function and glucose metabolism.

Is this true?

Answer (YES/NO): YES